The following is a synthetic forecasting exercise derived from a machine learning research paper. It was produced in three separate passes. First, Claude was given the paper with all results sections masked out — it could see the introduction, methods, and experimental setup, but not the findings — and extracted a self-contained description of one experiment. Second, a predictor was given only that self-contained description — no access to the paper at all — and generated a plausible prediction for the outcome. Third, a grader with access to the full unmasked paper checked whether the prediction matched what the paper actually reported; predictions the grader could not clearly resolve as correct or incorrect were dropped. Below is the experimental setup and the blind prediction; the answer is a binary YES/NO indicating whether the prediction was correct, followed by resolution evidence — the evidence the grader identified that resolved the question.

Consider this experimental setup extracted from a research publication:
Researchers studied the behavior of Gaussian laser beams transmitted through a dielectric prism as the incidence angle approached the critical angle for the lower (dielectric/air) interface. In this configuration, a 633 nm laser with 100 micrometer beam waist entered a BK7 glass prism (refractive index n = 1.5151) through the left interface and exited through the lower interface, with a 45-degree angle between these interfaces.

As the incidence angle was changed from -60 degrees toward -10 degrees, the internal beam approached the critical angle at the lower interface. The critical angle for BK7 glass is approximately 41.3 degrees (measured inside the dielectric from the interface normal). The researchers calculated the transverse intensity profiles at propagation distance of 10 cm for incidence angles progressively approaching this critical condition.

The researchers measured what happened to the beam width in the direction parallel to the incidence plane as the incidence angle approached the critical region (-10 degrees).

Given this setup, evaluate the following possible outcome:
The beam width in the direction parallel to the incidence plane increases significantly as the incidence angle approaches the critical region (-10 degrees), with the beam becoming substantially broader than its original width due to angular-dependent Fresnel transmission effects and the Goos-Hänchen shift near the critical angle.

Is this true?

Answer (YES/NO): NO